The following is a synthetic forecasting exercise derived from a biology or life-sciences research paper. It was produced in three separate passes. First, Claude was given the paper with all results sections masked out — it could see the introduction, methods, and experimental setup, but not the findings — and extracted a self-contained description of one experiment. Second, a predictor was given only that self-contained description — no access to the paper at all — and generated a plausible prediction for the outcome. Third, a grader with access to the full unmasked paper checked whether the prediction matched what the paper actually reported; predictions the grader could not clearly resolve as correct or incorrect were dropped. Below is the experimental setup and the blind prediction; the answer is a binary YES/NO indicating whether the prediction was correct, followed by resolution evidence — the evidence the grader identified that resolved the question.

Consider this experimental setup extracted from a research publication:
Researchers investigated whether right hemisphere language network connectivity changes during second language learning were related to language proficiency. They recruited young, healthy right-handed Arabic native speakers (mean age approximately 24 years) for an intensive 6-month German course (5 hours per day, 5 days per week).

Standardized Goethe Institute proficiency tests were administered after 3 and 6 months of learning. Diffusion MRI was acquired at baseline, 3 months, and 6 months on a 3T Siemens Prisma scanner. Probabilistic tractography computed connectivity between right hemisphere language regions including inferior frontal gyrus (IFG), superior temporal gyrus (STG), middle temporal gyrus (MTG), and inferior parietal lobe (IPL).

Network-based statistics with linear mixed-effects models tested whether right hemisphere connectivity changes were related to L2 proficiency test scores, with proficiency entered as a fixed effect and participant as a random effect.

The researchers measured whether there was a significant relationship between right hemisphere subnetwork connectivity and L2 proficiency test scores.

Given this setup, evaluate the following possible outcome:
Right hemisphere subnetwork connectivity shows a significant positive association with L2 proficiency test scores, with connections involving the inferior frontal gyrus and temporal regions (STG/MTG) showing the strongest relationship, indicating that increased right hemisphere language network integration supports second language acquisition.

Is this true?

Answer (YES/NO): NO